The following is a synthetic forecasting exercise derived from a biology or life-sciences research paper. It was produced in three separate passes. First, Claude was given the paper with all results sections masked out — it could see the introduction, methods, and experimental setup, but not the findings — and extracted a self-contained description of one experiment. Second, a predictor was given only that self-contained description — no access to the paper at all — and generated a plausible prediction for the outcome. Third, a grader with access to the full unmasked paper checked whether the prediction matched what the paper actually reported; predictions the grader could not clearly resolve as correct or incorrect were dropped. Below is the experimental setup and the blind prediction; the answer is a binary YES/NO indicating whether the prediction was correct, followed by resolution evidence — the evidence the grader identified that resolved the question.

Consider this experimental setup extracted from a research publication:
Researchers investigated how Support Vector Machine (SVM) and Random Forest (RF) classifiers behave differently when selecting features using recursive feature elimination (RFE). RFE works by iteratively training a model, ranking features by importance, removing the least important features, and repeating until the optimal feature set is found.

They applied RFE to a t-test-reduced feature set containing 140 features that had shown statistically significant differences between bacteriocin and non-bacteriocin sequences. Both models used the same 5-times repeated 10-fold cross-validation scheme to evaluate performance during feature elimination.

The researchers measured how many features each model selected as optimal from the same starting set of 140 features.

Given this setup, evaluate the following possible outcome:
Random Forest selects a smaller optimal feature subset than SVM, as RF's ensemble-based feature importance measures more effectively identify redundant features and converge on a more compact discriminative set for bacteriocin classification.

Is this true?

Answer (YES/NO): YES